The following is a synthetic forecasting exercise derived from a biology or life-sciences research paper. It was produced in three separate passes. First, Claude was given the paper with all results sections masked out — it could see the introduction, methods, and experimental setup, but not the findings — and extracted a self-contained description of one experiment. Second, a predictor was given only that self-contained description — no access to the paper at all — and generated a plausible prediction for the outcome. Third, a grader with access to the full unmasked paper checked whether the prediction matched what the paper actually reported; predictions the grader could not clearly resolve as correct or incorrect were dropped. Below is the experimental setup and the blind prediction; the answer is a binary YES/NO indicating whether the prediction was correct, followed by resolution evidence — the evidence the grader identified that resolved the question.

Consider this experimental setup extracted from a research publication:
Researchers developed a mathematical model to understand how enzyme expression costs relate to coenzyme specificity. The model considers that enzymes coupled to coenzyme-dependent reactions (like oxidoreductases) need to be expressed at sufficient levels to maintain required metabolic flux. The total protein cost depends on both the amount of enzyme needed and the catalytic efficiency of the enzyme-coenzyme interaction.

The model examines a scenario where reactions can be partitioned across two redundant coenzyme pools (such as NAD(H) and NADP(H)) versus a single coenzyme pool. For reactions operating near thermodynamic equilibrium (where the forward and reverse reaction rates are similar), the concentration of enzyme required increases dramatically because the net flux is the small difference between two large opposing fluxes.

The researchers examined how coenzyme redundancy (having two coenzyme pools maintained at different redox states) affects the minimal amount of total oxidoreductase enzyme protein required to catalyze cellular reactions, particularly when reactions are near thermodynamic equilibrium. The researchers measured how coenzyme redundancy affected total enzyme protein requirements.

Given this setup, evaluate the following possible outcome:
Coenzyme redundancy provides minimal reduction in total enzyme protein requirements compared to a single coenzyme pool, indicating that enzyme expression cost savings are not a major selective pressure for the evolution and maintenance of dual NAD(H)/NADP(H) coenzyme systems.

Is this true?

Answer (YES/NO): NO